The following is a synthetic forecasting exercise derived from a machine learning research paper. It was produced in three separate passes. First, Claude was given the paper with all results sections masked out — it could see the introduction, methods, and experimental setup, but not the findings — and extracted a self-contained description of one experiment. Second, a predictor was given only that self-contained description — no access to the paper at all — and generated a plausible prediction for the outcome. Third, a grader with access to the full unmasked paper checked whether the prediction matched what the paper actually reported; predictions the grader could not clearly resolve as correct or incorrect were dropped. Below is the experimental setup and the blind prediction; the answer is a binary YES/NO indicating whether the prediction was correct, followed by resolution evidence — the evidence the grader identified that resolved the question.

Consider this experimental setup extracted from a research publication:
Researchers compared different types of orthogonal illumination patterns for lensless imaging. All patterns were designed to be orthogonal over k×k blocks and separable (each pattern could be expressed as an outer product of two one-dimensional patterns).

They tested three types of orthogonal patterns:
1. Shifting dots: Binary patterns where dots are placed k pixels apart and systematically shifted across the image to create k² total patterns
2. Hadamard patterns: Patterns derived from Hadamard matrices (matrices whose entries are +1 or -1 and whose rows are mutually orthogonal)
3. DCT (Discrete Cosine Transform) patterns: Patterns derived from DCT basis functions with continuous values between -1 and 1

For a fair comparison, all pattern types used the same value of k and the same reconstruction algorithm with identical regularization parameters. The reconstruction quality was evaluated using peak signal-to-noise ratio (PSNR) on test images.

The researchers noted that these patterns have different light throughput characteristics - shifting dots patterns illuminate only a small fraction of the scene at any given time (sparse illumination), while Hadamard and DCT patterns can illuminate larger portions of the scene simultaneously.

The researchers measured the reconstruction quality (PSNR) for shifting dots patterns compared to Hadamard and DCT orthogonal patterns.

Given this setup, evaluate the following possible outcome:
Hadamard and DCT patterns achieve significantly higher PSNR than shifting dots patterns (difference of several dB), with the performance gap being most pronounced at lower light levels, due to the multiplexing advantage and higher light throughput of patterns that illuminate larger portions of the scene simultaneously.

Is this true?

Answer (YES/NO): NO